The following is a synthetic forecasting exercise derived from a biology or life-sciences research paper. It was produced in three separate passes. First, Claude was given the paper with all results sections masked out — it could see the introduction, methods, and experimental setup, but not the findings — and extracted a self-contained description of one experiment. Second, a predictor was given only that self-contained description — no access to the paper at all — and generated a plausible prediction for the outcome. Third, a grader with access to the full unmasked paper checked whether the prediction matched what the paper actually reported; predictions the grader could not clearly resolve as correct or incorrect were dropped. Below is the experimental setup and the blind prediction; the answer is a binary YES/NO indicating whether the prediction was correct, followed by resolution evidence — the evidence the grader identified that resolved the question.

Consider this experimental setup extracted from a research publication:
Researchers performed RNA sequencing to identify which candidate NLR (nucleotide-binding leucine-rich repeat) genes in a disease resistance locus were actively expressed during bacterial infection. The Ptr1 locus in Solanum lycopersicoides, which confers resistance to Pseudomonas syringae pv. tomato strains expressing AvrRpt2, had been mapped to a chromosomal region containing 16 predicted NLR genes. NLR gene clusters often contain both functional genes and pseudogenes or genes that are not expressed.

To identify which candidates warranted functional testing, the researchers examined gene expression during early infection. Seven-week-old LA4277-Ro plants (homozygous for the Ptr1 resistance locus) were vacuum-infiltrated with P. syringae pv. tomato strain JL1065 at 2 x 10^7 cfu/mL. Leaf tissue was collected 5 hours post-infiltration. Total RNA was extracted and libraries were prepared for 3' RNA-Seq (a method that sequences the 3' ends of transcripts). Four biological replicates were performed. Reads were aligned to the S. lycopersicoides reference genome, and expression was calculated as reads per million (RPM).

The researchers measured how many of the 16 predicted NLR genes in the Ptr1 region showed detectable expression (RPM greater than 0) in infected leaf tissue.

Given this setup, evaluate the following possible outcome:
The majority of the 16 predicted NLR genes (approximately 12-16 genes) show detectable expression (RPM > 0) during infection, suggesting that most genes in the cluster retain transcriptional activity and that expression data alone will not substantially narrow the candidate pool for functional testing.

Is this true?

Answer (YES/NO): NO